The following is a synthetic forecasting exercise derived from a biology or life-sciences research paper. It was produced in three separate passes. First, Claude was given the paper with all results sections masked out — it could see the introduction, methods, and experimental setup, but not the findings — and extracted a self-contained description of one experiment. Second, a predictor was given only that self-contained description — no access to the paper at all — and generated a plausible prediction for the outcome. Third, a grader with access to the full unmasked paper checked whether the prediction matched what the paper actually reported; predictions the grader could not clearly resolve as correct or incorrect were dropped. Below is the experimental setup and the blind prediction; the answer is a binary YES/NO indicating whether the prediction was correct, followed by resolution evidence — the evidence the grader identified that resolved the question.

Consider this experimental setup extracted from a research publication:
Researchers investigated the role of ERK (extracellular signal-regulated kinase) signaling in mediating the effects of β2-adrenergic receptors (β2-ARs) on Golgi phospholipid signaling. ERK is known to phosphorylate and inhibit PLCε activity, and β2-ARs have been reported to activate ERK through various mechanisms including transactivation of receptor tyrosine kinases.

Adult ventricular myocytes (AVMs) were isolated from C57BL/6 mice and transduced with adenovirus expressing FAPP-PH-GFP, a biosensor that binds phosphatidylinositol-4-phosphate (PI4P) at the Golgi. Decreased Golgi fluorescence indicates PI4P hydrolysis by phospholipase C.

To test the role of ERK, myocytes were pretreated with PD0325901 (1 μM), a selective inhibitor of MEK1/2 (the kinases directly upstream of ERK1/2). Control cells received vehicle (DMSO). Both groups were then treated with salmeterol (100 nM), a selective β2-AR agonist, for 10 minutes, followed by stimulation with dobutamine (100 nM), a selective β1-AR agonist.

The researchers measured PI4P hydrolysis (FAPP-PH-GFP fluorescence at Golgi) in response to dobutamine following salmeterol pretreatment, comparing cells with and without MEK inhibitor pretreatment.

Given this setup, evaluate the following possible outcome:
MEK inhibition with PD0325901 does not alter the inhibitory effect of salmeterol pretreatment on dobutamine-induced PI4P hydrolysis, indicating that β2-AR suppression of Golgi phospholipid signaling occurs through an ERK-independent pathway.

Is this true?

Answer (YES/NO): NO